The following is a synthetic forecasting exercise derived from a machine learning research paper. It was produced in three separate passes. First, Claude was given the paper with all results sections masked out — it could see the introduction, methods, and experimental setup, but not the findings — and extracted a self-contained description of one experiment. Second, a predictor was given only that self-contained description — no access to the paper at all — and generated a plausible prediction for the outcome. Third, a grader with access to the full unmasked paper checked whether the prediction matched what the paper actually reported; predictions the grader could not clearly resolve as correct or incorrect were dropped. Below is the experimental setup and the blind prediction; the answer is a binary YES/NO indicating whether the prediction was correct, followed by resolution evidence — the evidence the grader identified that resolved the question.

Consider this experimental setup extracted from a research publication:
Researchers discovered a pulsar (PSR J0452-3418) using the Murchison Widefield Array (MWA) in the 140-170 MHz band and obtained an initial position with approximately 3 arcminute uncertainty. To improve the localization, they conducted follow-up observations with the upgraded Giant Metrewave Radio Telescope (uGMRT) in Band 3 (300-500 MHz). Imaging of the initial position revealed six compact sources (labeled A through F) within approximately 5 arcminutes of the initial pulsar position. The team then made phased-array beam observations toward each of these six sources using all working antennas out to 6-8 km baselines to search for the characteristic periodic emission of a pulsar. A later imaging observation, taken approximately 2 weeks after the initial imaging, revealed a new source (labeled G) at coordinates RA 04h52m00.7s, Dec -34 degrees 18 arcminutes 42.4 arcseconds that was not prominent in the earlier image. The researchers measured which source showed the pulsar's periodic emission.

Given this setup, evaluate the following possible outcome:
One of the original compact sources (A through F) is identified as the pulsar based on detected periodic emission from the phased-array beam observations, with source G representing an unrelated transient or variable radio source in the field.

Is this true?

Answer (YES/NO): NO